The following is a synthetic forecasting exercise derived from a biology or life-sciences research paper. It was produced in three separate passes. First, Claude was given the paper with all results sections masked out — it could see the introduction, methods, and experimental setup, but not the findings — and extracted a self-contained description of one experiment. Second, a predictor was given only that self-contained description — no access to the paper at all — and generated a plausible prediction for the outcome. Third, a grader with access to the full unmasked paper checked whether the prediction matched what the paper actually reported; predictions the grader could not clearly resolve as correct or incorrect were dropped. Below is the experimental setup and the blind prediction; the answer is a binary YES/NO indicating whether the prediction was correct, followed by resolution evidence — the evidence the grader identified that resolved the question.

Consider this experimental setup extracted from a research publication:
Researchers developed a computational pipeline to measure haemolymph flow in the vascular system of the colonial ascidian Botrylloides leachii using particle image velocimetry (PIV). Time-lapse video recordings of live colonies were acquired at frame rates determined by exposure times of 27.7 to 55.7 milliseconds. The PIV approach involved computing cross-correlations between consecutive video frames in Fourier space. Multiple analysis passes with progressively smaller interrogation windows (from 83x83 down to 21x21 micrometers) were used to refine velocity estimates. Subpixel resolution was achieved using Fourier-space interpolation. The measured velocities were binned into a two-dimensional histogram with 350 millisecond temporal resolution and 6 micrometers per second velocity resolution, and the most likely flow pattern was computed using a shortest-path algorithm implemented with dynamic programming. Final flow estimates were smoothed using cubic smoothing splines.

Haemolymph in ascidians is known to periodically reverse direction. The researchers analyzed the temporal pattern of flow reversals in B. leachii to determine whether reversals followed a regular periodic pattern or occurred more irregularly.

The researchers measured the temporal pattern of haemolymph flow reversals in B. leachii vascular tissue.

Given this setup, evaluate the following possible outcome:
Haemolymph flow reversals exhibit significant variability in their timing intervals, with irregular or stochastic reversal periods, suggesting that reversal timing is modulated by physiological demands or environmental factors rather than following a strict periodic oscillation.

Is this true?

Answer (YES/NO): NO